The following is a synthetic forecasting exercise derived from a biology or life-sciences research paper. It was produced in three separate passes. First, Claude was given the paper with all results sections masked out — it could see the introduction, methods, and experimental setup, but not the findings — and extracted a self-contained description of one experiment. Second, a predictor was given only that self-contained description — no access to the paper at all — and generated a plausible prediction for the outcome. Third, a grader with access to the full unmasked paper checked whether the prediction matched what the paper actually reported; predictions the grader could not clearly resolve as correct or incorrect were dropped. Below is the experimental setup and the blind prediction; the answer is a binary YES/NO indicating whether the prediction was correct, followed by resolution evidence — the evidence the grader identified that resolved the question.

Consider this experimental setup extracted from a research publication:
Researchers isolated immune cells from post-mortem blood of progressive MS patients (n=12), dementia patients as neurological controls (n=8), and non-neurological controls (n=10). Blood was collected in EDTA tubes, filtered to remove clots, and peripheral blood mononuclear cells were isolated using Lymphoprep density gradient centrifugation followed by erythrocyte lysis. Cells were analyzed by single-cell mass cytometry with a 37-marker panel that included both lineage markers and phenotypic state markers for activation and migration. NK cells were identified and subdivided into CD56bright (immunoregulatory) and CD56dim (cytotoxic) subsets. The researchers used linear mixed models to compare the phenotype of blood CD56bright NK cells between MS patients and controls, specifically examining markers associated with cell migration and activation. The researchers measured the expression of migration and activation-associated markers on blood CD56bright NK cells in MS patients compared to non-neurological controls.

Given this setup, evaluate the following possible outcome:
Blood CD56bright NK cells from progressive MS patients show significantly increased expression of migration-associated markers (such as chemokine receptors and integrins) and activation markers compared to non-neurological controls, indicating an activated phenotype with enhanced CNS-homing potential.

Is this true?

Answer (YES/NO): NO